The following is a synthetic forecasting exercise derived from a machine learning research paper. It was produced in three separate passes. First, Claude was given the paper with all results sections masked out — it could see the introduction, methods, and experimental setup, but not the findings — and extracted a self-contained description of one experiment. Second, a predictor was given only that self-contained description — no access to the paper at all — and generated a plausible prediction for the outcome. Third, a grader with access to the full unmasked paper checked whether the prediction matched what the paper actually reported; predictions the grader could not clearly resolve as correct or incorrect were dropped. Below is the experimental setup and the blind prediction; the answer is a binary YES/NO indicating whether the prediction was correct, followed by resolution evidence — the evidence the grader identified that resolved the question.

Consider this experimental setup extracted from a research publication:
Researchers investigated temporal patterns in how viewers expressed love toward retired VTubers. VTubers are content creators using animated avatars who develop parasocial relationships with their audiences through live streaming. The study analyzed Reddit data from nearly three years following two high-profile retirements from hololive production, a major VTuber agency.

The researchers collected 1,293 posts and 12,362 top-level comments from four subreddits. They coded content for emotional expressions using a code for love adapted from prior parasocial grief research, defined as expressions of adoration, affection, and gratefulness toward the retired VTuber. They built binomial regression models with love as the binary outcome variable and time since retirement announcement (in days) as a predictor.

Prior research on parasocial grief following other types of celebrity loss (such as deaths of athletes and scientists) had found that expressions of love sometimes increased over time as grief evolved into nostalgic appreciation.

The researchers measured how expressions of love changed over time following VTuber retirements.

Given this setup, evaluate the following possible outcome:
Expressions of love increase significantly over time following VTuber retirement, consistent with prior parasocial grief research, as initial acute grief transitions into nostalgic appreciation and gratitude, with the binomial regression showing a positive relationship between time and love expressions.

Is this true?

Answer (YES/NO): NO